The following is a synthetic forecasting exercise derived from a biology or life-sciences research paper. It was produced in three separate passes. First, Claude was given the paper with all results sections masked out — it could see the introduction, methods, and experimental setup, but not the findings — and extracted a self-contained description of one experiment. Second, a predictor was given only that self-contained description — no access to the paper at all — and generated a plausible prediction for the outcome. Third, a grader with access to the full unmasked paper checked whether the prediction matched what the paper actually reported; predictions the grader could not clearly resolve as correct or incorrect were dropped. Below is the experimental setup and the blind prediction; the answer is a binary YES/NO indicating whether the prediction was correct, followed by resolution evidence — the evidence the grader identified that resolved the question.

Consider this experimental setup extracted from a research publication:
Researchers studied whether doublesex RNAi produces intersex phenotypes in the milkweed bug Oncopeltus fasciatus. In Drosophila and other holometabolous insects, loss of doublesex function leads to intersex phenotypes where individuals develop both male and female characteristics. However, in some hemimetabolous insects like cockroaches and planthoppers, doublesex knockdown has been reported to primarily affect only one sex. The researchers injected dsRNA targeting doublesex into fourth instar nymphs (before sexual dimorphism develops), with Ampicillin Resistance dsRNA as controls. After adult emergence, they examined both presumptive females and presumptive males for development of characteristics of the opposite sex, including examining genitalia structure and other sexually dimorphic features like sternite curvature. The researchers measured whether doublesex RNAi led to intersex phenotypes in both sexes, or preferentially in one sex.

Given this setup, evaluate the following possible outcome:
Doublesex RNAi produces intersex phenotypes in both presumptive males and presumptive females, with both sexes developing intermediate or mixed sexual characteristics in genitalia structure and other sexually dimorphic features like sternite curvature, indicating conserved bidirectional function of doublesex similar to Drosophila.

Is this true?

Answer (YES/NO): YES